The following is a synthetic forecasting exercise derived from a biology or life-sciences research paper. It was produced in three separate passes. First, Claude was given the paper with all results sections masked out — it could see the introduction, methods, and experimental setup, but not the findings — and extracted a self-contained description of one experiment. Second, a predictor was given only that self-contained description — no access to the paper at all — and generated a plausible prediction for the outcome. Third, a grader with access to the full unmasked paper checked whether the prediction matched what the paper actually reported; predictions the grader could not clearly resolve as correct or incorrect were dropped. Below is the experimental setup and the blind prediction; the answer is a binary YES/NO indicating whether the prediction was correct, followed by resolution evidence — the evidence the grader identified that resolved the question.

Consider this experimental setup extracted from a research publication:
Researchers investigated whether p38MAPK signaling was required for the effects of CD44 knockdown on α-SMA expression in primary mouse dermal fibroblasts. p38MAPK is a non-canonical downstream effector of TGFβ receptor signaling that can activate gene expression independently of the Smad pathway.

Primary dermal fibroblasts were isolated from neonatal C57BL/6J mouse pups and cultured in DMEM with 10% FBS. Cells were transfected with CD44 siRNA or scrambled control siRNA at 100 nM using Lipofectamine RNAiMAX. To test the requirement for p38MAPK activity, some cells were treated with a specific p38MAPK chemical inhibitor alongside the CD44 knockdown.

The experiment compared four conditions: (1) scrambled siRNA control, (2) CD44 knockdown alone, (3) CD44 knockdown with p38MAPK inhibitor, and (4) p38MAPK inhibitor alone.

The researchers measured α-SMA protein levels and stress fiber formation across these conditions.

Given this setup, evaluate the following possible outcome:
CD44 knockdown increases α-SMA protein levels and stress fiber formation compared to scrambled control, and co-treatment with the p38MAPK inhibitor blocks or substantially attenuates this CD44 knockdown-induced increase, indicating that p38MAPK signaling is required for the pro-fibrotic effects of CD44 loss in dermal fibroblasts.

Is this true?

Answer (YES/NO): YES